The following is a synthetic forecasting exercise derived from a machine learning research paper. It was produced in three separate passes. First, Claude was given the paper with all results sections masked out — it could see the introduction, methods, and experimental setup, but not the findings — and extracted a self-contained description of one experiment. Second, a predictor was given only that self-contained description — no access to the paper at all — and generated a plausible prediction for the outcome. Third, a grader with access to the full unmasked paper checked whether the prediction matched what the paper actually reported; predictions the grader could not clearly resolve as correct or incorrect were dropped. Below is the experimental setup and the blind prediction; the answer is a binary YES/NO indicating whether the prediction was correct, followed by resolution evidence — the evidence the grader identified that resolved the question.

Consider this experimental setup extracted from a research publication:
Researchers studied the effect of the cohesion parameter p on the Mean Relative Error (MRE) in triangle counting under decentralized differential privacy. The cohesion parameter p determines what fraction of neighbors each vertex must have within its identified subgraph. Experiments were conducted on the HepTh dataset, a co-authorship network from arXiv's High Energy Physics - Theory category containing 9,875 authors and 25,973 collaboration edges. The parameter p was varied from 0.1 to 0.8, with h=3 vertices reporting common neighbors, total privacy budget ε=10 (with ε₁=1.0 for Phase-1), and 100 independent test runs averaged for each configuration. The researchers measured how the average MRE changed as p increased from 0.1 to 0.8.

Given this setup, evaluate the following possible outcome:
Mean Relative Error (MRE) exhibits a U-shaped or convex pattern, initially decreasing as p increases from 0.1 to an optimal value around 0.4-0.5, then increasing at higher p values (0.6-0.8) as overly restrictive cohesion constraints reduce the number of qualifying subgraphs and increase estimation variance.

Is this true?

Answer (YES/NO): NO